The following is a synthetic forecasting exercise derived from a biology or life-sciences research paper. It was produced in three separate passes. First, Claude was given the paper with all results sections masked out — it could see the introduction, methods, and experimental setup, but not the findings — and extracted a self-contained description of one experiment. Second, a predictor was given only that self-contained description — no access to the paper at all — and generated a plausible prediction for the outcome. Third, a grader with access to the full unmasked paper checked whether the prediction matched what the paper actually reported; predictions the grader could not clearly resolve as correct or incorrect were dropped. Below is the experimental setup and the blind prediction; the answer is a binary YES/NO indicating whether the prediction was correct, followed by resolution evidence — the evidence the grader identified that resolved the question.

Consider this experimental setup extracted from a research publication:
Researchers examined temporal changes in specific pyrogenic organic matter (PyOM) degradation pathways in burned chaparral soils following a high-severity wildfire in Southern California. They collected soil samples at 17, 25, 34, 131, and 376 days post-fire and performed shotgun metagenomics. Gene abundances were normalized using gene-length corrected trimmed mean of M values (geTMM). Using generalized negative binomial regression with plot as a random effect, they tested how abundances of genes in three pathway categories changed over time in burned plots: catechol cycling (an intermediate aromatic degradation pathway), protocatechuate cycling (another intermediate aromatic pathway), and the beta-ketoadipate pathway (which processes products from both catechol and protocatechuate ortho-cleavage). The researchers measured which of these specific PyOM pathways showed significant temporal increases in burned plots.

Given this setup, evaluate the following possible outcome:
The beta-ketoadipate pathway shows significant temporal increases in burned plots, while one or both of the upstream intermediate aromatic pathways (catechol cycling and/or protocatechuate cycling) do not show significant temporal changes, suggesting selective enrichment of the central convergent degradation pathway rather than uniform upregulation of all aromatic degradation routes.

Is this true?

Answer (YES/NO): NO